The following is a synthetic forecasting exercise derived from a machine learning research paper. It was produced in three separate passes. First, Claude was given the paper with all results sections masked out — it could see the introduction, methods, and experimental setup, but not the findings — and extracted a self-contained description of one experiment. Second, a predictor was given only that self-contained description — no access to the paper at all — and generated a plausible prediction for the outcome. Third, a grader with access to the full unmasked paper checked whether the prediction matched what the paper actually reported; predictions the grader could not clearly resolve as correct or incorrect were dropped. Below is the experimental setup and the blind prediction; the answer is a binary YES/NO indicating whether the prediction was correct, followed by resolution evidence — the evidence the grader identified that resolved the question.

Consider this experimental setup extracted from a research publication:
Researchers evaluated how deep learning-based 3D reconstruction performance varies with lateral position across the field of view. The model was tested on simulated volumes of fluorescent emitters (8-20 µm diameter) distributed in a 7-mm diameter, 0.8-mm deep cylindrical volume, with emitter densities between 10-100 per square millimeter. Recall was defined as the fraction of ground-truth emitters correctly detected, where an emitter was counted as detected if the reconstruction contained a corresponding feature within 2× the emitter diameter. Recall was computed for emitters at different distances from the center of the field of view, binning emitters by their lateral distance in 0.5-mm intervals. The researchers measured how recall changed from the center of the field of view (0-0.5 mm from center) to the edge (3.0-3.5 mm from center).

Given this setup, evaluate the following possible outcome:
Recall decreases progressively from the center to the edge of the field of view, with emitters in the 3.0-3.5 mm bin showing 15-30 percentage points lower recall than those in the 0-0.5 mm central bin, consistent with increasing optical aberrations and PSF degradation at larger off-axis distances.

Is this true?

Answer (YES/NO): NO